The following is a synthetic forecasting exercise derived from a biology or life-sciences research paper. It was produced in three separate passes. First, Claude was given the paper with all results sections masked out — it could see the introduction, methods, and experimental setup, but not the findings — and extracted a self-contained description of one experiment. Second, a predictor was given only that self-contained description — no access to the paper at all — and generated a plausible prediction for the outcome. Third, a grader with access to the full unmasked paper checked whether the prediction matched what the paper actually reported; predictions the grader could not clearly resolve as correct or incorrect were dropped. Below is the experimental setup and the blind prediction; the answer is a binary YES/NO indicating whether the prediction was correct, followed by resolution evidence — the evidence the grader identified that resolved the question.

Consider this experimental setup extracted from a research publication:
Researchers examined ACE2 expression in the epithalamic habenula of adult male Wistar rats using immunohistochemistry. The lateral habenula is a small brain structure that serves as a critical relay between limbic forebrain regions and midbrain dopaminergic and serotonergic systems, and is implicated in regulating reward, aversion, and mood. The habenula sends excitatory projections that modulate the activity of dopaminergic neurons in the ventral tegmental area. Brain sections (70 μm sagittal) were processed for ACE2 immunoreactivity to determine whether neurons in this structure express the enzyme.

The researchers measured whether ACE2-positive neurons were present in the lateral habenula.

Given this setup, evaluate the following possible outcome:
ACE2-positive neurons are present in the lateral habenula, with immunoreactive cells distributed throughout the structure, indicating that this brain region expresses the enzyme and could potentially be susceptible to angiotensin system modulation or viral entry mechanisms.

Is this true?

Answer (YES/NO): YES